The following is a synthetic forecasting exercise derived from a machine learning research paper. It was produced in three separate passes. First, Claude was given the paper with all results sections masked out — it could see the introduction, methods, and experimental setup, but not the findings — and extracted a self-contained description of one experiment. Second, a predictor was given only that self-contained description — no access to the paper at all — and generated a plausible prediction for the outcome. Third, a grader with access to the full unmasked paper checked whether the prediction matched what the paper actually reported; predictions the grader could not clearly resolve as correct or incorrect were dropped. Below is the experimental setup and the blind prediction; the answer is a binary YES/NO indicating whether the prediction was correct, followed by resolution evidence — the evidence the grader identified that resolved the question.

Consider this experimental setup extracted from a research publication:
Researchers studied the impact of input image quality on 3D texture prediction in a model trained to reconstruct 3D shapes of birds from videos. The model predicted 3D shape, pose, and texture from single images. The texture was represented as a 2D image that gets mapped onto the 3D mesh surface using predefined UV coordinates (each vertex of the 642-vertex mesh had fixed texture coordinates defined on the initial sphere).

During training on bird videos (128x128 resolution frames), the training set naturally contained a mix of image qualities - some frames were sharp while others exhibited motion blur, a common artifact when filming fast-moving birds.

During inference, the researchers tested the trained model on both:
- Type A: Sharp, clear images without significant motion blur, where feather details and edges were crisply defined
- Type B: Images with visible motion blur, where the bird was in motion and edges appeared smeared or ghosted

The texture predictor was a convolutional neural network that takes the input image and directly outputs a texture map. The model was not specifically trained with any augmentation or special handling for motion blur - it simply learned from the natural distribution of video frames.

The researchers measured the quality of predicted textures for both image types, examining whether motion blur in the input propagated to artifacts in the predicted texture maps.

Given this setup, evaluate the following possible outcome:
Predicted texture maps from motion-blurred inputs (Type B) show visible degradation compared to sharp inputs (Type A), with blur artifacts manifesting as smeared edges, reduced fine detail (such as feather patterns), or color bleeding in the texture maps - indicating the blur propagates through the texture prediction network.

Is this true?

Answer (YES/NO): YES